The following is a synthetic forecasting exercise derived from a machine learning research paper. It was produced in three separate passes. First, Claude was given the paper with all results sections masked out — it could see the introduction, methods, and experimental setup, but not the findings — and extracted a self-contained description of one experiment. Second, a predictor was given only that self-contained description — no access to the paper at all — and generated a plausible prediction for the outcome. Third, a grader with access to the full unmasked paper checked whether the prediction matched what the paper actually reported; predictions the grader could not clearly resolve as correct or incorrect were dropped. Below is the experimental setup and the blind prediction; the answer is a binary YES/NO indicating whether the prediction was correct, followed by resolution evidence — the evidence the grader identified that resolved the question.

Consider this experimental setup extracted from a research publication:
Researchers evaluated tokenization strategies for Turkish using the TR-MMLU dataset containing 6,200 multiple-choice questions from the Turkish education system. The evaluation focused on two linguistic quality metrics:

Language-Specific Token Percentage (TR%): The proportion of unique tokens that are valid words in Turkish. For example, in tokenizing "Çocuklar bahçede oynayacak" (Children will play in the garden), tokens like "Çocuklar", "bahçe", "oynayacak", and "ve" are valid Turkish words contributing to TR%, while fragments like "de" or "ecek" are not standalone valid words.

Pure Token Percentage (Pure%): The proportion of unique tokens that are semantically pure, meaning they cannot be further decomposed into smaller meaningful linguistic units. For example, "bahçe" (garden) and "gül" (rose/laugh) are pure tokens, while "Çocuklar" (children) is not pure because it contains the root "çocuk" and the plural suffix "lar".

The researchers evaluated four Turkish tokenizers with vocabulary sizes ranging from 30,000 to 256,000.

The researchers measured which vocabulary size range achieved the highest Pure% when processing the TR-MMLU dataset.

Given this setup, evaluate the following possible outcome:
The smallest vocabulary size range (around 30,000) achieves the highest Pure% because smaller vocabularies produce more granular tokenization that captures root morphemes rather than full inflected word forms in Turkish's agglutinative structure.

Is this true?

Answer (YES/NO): NO